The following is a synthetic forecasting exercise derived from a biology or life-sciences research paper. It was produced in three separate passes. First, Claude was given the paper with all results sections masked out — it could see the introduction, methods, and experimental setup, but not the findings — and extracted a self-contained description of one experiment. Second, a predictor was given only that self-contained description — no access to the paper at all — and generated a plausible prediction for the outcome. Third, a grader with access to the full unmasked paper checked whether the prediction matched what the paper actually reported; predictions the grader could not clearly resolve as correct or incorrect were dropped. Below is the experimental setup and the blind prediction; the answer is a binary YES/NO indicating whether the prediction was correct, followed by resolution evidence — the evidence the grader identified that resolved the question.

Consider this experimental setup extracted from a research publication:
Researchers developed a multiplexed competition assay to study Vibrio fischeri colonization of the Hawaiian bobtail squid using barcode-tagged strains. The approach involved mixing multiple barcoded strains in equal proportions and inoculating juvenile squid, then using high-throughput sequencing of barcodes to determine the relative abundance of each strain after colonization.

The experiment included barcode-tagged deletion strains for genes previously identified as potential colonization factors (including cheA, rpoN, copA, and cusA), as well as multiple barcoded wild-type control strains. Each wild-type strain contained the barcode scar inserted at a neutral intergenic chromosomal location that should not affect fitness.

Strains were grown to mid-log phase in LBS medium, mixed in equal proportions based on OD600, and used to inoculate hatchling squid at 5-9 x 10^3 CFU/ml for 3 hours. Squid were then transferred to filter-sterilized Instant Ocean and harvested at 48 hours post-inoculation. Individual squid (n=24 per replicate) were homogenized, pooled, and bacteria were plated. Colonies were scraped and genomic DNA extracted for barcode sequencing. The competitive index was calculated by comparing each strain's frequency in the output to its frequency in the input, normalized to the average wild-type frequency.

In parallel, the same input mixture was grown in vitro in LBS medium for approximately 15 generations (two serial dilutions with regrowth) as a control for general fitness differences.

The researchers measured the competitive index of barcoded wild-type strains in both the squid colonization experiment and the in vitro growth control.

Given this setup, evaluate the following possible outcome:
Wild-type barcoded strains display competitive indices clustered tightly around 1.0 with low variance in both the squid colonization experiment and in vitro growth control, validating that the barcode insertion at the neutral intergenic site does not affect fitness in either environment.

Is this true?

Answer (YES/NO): YES